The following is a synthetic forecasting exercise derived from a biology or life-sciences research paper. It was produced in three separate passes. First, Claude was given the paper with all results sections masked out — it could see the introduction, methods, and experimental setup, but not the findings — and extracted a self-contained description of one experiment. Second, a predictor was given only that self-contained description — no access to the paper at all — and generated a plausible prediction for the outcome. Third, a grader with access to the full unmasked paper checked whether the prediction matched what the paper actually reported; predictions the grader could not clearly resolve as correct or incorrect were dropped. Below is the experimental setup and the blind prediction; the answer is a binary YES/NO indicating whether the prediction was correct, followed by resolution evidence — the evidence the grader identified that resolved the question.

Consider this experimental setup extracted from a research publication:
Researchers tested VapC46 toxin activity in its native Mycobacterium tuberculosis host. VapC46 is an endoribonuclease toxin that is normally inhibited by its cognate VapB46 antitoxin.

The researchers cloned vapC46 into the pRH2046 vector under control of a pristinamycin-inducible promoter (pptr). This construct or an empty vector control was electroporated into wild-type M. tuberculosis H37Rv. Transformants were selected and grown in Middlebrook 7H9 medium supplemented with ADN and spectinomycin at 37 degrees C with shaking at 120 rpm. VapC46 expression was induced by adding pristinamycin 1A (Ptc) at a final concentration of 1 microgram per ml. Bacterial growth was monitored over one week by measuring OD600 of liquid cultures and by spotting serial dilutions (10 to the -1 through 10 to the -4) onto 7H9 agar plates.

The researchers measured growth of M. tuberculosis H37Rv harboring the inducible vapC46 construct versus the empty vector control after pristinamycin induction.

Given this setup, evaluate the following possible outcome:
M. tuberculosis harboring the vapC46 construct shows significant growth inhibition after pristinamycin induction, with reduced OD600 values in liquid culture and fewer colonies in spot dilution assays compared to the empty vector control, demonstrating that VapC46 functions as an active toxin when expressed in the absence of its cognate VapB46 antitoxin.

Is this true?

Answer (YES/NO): YES